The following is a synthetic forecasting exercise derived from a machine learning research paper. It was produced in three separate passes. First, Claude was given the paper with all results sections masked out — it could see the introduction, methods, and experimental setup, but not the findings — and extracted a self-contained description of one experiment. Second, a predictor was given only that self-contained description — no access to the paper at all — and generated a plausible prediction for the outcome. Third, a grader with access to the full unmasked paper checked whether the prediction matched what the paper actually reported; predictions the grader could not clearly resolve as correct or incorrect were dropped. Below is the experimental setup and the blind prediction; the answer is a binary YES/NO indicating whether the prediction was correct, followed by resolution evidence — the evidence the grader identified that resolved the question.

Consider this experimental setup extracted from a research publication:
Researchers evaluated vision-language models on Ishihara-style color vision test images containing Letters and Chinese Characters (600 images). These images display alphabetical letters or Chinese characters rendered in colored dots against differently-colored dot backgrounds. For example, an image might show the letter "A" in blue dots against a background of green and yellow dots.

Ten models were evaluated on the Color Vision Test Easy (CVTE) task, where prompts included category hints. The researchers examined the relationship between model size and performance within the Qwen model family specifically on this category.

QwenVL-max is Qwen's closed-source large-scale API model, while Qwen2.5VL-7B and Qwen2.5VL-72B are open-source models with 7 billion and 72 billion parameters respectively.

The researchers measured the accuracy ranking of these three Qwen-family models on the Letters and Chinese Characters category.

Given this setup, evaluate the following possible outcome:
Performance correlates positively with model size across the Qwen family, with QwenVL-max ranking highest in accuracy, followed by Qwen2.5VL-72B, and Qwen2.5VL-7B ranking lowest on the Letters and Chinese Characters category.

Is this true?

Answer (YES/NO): NO